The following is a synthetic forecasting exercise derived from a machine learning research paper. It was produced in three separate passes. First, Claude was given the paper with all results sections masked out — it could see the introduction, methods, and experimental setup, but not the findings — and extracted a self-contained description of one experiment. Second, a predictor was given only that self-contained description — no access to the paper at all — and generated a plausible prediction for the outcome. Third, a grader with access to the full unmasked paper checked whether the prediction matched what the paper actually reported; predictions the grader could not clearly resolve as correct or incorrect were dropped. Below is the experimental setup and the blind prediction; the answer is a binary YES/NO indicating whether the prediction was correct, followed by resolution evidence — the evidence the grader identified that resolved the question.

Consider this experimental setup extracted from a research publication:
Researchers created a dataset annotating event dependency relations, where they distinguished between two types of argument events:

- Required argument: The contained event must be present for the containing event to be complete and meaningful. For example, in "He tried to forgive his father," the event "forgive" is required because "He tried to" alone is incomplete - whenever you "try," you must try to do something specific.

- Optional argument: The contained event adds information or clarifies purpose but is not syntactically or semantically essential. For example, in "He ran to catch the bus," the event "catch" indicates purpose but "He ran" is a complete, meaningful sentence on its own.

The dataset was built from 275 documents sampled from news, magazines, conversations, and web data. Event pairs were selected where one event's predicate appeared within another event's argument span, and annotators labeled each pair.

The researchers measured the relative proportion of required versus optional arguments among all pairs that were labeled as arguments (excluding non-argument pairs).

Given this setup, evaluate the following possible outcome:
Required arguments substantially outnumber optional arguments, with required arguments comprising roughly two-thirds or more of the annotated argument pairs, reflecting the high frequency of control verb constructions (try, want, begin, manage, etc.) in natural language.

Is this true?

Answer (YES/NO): NO